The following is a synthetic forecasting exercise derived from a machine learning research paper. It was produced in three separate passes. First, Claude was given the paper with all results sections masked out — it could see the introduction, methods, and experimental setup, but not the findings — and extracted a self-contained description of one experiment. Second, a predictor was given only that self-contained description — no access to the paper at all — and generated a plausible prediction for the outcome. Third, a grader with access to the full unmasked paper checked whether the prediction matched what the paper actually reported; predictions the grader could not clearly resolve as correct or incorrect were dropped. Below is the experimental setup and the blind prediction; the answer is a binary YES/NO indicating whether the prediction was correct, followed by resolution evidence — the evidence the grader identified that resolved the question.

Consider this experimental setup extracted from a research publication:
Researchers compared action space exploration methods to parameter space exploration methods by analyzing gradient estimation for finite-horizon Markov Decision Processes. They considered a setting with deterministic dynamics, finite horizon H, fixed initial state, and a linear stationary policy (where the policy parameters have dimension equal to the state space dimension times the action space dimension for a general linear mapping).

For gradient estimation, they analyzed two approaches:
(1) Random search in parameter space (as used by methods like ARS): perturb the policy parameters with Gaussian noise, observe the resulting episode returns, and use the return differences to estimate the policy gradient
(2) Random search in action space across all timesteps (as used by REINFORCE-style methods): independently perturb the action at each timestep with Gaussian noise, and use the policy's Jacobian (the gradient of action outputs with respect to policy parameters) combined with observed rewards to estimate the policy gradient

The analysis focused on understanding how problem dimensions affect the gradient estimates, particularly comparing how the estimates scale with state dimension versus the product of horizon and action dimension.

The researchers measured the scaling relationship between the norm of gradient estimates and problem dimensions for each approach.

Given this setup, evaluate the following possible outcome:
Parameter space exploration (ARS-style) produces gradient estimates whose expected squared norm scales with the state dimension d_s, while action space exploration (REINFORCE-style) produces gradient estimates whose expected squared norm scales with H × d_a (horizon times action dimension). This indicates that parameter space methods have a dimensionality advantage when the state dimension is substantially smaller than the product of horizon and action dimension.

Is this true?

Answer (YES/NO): NO